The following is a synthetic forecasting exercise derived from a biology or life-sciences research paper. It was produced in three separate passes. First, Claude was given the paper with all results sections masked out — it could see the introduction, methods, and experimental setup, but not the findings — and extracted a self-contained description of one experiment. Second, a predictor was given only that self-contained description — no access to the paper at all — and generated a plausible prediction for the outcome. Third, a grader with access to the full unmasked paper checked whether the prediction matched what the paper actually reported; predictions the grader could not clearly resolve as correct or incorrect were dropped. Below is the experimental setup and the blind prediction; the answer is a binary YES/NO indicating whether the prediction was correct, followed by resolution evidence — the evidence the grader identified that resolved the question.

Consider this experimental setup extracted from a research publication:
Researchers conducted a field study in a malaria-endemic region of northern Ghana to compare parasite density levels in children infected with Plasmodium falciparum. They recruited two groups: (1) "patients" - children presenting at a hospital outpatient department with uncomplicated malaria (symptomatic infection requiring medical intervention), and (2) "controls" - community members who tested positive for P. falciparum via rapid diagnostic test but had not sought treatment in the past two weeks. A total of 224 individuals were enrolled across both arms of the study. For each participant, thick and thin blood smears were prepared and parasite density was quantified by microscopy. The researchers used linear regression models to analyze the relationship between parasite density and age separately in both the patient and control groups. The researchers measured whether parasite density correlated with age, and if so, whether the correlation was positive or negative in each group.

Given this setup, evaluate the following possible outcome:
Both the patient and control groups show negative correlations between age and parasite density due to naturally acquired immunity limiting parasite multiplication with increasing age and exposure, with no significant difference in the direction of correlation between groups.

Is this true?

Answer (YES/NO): NO